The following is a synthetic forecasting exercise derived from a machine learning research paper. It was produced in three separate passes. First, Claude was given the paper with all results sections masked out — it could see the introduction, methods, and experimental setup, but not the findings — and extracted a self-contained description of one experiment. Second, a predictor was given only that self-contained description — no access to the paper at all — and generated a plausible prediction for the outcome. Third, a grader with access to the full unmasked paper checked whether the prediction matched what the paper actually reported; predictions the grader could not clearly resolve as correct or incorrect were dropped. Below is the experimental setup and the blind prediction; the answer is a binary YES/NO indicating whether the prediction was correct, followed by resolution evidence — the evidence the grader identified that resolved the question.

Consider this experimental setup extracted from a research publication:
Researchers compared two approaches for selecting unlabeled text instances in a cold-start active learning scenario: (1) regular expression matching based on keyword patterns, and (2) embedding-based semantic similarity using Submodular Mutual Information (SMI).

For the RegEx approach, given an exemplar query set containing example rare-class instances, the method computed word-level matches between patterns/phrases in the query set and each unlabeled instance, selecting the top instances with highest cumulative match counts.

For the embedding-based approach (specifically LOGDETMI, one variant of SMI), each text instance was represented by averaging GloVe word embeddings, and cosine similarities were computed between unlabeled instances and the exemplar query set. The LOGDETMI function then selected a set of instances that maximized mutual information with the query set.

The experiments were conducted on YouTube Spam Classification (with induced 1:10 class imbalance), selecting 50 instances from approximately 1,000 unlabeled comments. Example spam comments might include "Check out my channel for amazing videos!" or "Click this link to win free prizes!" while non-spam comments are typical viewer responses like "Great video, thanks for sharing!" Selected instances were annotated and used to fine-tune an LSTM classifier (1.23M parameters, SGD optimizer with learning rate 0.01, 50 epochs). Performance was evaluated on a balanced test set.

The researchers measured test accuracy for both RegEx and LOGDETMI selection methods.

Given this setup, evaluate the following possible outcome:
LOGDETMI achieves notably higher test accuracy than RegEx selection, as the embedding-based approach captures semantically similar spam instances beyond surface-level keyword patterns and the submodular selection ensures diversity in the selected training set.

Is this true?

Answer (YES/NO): YES